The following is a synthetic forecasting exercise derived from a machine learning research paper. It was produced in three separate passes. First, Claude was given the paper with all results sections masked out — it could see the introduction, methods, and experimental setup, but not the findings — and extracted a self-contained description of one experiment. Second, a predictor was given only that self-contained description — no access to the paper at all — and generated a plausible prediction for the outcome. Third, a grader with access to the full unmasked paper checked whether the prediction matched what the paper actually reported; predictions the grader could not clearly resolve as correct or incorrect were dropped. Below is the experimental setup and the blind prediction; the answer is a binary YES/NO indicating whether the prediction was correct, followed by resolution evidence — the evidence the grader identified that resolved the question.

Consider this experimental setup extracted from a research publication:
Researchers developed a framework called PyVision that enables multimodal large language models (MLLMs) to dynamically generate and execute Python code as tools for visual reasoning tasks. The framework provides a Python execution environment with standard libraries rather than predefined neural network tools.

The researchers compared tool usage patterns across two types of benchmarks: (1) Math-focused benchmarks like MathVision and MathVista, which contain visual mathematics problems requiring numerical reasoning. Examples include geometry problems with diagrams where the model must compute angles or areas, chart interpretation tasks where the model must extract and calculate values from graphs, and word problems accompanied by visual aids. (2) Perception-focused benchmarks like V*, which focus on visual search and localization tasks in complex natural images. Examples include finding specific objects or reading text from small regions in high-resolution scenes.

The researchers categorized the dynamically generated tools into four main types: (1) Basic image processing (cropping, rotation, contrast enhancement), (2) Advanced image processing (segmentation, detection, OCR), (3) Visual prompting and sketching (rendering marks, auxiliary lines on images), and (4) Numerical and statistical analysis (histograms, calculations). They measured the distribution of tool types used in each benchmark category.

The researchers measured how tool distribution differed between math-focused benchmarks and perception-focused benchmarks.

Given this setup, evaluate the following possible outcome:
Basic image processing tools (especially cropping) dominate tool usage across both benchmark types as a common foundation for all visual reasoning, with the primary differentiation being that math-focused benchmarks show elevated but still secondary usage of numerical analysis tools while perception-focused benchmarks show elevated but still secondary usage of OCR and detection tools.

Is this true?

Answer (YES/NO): NO